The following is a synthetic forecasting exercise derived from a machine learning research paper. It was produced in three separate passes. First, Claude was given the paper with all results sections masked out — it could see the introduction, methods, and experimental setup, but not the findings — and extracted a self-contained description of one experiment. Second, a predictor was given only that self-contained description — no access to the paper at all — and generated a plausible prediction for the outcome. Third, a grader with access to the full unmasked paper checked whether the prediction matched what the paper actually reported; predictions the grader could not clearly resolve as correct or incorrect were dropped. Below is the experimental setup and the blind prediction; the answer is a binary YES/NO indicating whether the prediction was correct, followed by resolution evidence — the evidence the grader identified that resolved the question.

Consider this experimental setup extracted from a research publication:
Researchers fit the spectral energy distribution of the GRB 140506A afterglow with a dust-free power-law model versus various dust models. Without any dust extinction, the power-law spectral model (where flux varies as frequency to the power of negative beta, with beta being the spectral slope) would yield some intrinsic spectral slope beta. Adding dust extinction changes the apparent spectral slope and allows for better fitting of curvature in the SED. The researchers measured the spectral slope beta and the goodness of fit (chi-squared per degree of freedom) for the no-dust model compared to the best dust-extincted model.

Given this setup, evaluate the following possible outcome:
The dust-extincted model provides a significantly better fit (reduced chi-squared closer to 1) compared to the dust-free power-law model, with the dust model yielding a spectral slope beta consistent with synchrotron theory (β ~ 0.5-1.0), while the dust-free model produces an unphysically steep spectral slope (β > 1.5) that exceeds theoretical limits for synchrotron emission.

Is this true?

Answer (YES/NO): NO